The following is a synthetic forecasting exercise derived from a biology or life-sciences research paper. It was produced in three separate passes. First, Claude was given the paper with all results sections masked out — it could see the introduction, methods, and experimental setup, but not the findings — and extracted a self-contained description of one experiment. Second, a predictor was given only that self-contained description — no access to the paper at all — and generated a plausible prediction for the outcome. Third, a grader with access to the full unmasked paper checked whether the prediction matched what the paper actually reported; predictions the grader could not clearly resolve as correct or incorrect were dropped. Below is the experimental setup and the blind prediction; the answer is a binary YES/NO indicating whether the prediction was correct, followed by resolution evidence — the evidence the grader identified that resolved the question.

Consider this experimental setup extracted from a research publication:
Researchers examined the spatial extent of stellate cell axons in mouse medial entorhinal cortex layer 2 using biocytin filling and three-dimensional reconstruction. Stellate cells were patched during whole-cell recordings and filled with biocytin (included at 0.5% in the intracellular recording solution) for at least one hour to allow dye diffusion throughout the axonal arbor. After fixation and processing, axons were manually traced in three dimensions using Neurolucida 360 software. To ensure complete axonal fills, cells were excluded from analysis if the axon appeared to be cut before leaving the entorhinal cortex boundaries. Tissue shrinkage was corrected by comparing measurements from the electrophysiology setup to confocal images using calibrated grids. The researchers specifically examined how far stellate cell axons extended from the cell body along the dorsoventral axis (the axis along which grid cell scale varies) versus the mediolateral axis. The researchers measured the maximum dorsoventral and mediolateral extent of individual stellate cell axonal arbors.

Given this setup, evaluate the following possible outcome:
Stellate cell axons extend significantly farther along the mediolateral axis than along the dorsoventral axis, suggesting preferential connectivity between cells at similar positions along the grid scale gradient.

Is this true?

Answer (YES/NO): NO